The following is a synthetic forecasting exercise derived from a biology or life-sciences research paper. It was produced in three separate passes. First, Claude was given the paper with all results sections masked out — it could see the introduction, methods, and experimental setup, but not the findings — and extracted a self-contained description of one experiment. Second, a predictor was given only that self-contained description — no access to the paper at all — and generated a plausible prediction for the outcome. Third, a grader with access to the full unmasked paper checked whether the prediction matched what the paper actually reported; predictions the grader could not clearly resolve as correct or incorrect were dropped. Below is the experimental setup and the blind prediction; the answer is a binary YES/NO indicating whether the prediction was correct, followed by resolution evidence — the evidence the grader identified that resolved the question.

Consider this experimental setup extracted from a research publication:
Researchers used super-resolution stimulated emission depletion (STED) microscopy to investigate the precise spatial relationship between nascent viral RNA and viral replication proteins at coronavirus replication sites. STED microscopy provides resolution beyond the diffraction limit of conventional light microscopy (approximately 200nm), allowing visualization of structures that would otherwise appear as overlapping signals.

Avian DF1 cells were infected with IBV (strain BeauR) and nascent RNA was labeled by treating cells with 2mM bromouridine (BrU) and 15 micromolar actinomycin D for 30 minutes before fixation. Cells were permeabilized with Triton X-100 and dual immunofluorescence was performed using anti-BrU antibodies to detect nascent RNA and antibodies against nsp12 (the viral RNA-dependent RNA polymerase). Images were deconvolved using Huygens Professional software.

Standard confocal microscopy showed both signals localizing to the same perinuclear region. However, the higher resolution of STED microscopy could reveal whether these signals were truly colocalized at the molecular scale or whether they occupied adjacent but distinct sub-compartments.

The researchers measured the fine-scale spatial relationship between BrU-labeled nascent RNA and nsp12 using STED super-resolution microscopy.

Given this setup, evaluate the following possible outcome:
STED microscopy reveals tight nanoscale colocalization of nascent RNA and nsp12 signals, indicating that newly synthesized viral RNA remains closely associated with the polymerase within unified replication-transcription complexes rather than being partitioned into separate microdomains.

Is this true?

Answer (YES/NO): NO